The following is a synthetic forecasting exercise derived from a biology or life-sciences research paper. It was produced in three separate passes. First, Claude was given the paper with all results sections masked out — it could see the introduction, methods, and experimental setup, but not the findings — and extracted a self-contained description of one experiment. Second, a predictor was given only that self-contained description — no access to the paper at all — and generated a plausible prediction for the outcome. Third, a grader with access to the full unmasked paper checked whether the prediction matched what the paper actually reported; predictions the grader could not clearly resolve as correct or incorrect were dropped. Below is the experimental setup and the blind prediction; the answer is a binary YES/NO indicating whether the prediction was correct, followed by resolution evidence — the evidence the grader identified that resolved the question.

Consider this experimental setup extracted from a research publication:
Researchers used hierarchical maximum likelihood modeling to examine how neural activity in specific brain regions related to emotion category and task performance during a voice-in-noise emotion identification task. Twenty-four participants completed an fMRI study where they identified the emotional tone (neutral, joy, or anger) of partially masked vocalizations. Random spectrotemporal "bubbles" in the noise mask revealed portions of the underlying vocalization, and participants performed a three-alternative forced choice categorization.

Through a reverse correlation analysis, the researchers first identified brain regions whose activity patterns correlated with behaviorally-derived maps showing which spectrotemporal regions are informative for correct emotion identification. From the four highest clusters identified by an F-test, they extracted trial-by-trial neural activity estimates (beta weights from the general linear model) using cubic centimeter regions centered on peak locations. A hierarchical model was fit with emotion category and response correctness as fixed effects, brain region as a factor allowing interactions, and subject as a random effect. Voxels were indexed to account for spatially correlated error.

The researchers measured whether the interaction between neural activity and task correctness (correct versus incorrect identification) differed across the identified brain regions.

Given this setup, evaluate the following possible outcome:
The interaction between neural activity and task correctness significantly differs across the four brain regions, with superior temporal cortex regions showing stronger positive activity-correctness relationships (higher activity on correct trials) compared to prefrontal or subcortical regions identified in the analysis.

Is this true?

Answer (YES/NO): NO